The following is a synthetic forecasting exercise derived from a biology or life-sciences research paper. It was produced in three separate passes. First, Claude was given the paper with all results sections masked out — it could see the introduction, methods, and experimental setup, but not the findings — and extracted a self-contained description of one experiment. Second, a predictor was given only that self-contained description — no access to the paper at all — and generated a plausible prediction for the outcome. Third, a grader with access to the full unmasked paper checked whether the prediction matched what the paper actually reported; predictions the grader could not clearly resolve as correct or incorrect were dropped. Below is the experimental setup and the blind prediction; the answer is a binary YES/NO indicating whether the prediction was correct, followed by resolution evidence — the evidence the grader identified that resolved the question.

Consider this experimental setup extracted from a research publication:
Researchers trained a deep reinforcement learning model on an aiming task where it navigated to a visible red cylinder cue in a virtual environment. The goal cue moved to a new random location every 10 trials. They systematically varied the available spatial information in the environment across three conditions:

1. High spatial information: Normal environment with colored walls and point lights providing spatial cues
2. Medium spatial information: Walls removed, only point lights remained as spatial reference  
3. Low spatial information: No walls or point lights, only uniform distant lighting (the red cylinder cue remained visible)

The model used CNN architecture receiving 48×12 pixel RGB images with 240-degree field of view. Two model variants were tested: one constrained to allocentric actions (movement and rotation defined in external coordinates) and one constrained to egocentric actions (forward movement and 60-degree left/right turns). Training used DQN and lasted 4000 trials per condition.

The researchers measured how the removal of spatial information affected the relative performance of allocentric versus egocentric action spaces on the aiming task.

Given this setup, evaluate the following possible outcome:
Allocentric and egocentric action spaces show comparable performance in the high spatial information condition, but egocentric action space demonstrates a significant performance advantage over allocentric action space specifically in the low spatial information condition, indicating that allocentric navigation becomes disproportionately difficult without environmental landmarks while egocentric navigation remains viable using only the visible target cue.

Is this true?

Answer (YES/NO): NO